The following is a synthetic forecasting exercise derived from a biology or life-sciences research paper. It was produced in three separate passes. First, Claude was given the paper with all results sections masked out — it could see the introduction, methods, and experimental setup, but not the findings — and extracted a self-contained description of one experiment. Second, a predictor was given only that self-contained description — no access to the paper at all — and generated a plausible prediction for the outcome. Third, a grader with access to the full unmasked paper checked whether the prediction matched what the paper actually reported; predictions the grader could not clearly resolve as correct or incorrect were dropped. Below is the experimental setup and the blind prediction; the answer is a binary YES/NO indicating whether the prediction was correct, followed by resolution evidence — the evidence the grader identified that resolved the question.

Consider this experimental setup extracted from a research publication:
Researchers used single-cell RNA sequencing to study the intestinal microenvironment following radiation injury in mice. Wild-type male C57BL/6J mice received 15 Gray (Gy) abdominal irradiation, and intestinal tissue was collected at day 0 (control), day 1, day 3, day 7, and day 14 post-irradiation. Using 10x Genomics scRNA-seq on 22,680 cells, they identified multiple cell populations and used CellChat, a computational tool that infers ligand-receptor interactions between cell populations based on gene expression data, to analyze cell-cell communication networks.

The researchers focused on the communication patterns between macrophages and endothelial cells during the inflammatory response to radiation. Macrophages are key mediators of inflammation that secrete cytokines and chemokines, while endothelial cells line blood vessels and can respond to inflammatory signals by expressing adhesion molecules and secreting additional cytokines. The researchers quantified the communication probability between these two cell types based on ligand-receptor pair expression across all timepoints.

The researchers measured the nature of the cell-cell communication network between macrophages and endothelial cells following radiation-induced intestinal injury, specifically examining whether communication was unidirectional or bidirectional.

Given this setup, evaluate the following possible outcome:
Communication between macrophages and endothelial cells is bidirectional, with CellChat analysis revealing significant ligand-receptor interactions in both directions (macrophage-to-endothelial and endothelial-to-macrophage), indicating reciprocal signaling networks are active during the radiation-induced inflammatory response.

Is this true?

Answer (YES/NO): YES